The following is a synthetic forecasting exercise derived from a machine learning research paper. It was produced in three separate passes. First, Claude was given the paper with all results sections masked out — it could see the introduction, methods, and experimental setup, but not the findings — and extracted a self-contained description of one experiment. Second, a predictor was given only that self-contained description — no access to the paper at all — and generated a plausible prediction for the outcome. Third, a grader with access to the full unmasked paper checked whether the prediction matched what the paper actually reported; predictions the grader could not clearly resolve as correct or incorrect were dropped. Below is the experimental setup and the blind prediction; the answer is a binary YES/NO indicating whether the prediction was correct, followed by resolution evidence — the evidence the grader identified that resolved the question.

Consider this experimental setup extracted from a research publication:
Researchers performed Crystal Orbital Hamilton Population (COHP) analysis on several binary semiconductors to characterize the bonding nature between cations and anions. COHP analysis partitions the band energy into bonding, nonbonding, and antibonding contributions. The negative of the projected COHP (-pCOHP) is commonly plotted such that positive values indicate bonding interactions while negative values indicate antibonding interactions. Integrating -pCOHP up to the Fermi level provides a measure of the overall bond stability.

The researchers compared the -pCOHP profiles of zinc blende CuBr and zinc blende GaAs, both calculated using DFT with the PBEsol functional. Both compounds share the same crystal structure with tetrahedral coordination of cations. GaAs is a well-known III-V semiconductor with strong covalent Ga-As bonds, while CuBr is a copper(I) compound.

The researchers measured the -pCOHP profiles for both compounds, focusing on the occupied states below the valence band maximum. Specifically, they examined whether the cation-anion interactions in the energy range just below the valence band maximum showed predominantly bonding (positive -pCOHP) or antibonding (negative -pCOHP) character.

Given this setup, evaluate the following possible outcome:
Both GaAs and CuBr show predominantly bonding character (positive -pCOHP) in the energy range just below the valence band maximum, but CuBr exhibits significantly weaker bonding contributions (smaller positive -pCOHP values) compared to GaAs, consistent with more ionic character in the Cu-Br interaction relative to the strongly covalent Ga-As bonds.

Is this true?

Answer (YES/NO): NO